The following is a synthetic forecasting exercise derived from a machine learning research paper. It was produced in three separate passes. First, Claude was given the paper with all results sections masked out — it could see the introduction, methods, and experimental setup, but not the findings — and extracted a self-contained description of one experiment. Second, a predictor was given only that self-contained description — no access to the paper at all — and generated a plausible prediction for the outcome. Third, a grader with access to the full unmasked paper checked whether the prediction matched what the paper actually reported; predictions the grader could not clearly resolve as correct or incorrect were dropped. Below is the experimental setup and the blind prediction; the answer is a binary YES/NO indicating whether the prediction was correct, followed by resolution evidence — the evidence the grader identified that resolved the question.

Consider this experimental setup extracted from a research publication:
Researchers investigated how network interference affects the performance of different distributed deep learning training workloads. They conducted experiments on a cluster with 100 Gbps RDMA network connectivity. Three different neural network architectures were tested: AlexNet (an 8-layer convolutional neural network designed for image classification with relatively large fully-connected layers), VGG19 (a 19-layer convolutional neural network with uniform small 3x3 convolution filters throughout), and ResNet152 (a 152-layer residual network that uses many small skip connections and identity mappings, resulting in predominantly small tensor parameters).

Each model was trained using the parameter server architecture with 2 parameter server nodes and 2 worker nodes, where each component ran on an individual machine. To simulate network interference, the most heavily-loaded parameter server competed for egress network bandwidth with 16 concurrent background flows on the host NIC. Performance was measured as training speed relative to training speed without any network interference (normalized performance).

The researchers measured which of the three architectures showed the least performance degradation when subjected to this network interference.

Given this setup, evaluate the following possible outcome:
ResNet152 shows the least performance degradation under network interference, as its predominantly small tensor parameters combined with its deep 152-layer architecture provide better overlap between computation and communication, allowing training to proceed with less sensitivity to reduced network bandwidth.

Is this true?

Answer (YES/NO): YES